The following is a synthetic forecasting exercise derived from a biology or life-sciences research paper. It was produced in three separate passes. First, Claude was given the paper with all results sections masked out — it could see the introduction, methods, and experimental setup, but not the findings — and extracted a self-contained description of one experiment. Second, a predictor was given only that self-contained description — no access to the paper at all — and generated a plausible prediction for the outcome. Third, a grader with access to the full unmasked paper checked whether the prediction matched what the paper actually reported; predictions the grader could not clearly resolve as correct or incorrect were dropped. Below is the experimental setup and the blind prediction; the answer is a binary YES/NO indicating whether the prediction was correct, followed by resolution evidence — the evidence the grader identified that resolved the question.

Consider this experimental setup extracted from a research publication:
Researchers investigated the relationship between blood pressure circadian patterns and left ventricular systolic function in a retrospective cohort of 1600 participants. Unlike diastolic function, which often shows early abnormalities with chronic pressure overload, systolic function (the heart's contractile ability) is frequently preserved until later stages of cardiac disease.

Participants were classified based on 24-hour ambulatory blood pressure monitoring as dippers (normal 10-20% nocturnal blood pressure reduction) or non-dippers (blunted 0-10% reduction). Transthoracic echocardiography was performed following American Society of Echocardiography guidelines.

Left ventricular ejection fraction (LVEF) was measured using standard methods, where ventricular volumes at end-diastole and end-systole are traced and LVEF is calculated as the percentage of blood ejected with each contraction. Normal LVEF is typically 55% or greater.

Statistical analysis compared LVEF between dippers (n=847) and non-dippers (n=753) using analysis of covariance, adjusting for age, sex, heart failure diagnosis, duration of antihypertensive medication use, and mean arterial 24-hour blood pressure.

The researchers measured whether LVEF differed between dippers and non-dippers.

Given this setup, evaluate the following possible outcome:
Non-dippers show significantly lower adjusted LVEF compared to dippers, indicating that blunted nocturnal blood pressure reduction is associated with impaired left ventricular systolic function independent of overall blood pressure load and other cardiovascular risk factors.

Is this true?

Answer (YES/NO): NO